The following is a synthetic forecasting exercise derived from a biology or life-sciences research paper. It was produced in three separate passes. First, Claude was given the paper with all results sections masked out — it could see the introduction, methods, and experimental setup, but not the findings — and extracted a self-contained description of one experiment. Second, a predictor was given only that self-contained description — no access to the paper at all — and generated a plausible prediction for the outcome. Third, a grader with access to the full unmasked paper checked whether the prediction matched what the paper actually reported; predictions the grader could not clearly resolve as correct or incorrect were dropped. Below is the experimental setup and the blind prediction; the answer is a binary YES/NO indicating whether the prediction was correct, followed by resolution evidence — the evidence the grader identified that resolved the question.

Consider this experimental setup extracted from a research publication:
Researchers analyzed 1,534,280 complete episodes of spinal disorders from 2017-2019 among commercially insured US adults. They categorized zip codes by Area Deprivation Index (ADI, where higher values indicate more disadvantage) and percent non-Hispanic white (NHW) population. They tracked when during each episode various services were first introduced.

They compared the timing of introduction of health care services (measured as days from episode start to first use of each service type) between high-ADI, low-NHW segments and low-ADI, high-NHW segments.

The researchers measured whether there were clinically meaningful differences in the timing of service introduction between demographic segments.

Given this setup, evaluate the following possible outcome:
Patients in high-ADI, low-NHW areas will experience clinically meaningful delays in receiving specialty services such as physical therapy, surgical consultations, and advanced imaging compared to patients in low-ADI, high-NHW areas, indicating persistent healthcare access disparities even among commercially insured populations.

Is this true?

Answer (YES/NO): NO